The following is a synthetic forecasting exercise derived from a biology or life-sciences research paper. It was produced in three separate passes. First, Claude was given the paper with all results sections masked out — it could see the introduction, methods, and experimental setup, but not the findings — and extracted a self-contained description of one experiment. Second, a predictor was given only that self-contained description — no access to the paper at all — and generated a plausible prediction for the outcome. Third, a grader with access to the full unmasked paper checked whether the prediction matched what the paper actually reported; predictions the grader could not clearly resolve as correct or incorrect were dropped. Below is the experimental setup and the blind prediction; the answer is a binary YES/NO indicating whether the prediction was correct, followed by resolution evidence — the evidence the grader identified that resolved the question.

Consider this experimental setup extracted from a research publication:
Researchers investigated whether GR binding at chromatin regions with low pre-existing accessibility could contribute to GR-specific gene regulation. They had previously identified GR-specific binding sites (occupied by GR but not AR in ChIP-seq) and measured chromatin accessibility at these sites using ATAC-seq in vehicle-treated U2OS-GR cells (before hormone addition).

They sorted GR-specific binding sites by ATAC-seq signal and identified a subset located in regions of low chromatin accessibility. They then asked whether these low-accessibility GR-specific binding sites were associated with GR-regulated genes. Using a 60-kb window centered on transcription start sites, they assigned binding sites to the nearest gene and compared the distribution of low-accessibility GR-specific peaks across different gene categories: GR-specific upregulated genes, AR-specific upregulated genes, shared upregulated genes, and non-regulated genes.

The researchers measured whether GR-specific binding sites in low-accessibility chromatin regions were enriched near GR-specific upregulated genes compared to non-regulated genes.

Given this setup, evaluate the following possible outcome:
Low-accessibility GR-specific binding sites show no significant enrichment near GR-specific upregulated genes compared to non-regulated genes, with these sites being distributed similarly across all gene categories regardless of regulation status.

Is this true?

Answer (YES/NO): NO